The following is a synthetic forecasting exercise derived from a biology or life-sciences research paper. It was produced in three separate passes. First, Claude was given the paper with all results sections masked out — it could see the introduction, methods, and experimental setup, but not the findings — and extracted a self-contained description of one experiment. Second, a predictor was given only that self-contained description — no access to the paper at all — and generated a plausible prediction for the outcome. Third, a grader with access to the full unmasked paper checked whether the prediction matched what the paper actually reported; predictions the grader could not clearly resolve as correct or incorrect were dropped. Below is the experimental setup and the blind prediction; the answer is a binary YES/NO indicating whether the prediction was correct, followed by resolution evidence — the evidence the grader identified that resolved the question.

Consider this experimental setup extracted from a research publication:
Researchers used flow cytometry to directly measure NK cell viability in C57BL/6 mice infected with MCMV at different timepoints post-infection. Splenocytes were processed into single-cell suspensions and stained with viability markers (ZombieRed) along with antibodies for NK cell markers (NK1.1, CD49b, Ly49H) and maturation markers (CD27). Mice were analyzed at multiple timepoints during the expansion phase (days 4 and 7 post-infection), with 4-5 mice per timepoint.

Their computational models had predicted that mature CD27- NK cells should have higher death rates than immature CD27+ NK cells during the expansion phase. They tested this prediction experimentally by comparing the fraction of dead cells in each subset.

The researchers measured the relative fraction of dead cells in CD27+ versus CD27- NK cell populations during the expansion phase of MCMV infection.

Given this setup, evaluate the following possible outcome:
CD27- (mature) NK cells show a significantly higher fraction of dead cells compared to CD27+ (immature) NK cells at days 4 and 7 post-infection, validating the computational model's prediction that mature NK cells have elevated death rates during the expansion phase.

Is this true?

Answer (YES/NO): YES